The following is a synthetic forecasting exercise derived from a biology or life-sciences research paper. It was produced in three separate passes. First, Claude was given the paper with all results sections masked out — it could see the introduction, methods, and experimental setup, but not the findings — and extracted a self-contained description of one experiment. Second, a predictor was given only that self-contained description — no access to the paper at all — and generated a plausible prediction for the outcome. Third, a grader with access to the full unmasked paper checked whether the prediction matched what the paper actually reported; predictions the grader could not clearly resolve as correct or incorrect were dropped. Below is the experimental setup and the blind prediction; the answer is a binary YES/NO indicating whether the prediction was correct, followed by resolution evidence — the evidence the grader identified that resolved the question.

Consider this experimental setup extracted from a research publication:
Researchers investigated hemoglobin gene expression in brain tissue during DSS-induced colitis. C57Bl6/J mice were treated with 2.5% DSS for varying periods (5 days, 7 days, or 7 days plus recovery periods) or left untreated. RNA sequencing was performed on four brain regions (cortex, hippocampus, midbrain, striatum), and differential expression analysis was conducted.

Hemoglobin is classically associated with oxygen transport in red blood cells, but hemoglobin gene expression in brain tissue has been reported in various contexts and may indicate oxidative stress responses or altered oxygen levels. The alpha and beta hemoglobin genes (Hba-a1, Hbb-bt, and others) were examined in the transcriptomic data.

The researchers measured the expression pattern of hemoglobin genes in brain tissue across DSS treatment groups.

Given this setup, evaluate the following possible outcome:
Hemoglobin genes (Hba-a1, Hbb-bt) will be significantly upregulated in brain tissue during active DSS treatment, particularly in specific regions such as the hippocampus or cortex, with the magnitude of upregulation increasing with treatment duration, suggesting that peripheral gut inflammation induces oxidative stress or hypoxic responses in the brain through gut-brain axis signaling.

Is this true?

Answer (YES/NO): NO